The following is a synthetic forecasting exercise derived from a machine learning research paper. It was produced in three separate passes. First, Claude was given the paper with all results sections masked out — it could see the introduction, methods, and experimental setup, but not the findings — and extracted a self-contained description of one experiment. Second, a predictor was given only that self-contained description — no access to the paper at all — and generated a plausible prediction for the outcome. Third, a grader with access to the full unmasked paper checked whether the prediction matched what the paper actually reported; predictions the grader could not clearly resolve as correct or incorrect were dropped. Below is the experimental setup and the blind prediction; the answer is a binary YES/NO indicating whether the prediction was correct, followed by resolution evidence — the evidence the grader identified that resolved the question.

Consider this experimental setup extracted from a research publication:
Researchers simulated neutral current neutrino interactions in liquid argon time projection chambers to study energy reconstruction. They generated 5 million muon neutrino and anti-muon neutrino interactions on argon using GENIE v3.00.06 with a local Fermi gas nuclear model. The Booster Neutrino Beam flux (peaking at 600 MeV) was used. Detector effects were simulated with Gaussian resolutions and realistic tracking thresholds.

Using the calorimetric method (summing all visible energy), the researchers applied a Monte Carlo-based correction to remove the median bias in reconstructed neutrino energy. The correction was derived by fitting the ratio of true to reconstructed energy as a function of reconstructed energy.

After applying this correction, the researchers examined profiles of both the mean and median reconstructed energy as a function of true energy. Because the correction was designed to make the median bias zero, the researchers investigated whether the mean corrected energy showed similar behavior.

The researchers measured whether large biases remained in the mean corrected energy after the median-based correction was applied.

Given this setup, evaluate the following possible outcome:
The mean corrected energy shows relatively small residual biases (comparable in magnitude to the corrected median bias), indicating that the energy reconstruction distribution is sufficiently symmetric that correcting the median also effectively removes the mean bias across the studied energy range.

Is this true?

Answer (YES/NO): NO